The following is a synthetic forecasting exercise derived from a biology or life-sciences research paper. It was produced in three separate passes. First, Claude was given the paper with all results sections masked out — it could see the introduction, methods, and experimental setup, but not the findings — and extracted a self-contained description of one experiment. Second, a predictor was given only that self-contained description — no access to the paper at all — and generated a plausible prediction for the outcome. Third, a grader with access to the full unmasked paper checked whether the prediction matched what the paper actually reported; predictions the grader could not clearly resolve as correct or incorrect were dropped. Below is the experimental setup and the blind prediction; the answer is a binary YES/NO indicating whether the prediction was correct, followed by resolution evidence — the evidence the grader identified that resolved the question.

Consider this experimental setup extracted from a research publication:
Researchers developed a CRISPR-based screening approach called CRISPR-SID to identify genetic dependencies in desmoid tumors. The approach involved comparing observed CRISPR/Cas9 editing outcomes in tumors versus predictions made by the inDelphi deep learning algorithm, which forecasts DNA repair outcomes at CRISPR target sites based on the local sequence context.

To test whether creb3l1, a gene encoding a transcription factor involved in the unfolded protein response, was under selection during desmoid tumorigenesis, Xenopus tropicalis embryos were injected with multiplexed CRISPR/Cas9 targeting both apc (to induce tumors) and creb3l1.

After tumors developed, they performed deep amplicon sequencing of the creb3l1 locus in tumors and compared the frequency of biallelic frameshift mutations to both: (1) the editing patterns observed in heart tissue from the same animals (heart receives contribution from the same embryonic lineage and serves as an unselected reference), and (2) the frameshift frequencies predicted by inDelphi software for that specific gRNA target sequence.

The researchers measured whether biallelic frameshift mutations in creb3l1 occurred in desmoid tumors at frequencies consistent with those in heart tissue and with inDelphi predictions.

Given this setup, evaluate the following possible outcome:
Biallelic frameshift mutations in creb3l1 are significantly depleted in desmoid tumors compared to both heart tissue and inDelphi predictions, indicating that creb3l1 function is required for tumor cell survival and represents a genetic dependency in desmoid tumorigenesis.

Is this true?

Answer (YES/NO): YES